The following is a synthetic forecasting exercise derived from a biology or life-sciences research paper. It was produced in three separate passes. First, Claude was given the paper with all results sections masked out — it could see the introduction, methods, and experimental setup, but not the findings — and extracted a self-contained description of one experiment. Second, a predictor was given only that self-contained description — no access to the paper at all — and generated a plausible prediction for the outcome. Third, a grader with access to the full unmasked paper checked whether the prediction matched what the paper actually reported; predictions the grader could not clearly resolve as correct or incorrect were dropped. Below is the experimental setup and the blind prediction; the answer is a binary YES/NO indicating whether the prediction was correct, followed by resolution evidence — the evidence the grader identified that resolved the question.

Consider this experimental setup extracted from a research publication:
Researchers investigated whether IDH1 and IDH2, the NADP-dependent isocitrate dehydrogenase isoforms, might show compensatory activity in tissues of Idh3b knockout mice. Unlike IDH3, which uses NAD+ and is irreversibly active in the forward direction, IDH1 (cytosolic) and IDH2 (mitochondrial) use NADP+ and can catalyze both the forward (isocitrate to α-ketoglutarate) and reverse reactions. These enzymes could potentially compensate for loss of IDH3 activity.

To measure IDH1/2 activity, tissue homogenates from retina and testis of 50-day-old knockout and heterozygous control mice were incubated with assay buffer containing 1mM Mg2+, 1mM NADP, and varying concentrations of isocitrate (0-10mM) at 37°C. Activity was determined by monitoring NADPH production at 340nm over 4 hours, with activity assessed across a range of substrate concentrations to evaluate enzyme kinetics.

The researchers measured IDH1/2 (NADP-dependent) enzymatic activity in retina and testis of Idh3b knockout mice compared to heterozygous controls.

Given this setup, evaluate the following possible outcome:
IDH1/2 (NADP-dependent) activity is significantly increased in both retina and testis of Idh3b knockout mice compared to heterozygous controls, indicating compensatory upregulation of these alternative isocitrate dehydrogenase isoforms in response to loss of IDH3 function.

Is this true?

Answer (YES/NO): NO